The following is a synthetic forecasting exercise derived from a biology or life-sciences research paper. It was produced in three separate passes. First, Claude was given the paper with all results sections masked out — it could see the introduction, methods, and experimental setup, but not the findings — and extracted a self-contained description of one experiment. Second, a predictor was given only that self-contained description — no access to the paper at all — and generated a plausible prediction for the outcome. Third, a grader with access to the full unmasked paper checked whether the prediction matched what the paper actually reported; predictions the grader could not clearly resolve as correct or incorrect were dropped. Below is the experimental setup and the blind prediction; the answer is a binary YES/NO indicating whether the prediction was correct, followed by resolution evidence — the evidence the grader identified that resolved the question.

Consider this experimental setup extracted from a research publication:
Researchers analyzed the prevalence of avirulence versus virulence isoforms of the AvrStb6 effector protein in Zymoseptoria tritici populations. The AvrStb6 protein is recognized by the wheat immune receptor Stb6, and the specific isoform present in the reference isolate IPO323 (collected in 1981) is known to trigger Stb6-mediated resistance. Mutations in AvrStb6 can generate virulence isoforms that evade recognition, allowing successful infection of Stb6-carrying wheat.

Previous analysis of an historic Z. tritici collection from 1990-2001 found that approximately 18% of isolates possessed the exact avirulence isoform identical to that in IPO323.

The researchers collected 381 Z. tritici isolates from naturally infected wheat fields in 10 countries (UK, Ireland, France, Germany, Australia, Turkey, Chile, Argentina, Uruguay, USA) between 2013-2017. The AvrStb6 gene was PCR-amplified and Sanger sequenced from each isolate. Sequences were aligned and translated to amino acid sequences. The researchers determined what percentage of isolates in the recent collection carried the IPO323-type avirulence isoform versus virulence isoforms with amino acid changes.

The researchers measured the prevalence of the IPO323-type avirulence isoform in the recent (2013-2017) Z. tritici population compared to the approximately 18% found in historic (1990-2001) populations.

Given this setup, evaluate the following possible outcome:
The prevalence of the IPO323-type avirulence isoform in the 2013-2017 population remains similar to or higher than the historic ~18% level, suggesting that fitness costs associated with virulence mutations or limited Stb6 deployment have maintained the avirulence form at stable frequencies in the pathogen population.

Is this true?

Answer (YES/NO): NO